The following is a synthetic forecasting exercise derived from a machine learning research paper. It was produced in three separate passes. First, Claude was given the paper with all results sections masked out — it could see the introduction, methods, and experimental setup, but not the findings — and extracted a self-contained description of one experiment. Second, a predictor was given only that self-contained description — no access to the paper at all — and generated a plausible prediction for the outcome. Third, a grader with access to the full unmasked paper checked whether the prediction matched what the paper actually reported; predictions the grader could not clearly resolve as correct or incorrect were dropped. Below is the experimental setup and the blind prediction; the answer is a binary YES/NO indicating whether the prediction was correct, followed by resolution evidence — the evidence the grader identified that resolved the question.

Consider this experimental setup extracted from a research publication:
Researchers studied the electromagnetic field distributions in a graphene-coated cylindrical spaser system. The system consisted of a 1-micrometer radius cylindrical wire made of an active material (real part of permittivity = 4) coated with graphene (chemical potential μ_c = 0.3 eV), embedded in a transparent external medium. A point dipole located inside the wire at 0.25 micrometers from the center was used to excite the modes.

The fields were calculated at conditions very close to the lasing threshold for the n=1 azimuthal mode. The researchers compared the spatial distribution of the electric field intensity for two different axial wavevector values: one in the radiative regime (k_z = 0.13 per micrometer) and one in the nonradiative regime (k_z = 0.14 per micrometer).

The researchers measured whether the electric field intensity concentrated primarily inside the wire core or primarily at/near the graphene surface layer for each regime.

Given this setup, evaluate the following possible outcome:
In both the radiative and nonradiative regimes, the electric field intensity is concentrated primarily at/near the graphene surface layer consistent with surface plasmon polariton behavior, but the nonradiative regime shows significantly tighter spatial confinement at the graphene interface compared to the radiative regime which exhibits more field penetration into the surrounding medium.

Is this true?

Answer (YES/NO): NO